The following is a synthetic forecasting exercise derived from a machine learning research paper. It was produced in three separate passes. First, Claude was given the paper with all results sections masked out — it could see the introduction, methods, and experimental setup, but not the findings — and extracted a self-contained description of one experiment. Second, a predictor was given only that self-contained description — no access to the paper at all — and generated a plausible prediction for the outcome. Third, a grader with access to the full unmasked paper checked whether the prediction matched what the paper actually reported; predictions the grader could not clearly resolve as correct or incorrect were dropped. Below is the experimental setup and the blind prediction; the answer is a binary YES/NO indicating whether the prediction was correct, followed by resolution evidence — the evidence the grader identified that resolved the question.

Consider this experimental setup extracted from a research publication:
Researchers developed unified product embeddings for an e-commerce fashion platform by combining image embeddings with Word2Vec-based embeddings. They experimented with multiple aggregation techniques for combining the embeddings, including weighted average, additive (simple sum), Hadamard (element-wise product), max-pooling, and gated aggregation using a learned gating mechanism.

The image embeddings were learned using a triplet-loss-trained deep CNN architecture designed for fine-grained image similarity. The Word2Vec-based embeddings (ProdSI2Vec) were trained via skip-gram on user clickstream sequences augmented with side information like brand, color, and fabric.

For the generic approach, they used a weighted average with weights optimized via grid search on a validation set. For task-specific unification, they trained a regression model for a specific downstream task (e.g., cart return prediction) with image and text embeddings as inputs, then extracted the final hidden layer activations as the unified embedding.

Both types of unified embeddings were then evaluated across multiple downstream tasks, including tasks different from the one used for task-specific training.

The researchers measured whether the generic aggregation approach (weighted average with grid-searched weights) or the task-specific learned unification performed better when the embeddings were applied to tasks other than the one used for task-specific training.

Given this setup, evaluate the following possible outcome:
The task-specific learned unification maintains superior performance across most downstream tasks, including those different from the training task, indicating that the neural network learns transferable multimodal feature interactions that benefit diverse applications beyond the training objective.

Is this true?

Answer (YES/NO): NO